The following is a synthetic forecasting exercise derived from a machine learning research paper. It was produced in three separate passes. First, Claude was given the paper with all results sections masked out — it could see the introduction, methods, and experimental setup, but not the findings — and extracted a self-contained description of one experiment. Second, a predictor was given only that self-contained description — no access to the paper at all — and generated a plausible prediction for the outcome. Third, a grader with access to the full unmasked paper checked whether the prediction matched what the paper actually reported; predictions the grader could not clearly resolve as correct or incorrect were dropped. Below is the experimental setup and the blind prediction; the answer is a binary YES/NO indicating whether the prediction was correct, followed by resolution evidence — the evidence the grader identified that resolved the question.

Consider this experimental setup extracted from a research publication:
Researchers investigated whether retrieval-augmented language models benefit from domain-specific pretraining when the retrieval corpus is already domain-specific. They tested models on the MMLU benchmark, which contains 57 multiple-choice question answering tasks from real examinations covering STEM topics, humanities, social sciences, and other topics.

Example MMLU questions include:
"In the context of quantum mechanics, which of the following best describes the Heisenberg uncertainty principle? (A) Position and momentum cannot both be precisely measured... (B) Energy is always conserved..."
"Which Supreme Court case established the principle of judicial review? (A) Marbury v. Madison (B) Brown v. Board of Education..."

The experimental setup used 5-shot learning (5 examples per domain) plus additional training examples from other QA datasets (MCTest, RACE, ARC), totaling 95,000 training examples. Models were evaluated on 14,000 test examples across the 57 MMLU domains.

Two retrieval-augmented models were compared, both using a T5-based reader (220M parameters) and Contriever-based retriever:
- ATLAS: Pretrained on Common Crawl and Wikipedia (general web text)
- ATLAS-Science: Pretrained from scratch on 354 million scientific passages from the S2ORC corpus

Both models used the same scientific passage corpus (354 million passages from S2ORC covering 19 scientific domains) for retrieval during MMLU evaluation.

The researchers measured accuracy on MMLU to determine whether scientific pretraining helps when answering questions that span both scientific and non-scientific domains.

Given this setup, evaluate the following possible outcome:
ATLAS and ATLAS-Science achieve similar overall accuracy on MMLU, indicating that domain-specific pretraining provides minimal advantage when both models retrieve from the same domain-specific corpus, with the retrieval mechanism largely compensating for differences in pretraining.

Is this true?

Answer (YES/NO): NO